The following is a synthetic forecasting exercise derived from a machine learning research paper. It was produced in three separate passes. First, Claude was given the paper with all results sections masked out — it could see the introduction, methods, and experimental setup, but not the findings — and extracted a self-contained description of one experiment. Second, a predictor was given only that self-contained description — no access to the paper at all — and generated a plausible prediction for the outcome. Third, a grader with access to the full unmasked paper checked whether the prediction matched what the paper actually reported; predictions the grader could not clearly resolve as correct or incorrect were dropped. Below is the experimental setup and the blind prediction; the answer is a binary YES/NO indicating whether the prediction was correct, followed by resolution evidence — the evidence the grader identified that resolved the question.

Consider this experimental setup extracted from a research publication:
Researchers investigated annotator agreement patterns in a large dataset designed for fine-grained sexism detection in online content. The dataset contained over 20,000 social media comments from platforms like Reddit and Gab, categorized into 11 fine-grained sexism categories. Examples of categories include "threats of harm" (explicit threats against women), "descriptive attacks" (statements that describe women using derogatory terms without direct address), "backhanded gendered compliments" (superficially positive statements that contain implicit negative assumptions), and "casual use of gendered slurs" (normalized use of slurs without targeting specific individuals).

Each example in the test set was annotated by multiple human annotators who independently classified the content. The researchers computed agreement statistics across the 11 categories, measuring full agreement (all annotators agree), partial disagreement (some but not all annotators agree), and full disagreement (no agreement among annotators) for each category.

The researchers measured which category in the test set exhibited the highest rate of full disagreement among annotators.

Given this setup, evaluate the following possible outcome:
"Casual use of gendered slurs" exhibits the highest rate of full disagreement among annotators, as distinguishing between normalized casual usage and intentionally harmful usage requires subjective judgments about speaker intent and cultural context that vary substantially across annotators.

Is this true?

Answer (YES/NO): NO